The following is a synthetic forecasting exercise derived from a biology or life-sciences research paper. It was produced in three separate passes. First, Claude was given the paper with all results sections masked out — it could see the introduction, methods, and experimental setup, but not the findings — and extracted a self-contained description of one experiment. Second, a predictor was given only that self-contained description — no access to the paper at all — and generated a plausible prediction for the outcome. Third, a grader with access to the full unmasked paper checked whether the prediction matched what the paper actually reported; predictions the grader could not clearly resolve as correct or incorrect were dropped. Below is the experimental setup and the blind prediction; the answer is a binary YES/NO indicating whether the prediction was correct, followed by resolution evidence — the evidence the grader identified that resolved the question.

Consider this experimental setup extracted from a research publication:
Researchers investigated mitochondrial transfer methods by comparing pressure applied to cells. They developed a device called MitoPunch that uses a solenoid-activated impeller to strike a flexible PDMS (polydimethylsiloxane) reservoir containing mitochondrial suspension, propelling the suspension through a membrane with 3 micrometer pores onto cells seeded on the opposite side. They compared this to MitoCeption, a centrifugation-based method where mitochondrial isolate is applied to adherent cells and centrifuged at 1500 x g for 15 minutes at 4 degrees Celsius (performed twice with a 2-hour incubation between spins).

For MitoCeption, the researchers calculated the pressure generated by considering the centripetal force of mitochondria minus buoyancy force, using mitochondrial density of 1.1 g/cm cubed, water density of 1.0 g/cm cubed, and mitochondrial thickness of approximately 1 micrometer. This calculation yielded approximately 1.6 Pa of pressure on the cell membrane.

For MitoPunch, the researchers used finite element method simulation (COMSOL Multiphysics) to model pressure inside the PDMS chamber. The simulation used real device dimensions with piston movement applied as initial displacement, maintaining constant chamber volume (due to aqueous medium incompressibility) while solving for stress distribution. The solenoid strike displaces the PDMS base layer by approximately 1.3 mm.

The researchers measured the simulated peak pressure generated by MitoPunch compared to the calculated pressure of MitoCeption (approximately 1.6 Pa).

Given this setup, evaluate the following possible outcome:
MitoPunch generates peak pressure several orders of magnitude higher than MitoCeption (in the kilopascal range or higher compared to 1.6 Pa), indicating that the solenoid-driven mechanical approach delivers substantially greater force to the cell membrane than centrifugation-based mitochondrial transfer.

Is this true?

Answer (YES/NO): YES